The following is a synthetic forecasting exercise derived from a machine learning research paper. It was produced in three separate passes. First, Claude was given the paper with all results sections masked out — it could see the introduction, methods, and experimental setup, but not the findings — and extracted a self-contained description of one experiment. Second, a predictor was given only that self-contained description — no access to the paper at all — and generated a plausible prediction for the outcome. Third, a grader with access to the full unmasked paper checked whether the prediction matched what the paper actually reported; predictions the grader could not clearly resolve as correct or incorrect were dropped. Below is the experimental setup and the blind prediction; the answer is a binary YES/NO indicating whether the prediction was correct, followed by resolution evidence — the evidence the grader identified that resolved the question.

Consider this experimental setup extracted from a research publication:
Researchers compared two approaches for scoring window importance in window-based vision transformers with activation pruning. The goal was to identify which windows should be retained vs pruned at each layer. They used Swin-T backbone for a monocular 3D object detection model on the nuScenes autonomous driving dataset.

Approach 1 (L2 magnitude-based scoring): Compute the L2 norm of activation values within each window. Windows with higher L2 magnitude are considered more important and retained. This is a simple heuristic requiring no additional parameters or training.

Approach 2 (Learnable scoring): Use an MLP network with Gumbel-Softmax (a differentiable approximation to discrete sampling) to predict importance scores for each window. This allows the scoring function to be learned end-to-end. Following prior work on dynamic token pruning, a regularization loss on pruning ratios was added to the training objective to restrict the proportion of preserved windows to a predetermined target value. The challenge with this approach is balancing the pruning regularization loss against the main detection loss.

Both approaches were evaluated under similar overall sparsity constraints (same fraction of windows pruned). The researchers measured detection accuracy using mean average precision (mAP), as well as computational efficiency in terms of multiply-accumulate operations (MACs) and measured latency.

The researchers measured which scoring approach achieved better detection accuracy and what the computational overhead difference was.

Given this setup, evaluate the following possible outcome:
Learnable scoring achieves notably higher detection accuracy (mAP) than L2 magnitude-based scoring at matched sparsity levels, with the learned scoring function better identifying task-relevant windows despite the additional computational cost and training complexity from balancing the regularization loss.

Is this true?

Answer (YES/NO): NO